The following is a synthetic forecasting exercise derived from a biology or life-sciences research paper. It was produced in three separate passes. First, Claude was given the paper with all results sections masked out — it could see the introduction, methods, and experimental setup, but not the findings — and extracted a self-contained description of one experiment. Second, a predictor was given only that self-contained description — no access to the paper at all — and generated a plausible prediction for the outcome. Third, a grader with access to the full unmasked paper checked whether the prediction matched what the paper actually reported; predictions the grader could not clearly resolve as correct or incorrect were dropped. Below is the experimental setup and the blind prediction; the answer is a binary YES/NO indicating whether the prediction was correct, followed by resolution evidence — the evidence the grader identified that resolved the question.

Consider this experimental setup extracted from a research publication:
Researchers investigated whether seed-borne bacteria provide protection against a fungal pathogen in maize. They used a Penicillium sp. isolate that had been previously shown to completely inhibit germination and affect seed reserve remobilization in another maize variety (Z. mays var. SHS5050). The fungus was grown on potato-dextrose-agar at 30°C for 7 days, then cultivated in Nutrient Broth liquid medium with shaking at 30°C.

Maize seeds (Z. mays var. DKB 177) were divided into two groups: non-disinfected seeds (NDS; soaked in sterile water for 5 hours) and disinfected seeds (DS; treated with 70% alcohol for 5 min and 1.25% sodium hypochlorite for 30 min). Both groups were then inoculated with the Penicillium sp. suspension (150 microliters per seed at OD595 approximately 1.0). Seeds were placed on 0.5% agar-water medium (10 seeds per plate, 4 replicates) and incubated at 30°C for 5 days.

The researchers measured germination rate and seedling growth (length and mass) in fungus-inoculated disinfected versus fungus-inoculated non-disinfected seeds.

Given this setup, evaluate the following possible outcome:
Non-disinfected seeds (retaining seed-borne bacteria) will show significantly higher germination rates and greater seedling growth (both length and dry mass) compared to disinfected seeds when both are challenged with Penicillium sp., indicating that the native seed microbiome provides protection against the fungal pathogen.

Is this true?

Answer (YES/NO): NO